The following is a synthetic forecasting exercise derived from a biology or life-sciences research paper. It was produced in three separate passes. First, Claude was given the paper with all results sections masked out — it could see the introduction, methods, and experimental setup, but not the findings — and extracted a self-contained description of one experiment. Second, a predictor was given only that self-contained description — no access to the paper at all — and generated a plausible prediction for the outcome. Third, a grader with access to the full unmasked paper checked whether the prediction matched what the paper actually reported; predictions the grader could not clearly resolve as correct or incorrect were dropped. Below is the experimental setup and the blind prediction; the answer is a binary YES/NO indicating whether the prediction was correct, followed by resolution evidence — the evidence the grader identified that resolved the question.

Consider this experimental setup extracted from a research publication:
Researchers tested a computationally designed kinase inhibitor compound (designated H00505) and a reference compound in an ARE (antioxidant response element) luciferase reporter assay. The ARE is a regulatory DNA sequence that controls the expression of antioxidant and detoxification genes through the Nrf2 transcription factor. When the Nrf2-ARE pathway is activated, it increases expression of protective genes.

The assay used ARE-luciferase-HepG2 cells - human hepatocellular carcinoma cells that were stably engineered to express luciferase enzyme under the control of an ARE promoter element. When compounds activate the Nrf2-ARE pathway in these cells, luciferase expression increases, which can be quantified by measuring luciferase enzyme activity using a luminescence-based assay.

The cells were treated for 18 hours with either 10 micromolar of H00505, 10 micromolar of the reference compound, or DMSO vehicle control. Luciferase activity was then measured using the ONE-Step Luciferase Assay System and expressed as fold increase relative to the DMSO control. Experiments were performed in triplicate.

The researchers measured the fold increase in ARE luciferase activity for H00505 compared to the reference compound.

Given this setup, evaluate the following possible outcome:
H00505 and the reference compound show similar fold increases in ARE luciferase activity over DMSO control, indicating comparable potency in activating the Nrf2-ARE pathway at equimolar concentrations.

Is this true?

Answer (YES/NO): NO